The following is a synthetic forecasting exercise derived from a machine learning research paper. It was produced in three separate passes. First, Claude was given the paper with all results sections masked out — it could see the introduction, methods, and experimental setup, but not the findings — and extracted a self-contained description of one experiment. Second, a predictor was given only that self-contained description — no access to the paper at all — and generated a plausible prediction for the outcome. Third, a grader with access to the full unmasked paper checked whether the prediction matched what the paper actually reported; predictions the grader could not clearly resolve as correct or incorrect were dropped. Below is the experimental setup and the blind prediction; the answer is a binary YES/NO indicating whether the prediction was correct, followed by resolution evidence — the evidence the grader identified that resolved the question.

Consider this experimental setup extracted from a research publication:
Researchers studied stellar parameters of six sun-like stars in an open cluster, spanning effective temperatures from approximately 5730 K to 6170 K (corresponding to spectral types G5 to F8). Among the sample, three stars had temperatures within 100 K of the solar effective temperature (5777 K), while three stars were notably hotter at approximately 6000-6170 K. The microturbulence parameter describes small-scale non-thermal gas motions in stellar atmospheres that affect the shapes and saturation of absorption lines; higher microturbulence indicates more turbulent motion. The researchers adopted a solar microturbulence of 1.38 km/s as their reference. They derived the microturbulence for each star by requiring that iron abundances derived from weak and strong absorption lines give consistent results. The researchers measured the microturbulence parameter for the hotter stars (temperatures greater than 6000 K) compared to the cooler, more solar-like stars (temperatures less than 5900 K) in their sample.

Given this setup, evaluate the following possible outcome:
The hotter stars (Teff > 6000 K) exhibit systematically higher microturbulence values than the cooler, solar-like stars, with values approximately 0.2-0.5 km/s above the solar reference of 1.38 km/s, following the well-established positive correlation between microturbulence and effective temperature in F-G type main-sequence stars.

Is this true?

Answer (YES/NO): NO